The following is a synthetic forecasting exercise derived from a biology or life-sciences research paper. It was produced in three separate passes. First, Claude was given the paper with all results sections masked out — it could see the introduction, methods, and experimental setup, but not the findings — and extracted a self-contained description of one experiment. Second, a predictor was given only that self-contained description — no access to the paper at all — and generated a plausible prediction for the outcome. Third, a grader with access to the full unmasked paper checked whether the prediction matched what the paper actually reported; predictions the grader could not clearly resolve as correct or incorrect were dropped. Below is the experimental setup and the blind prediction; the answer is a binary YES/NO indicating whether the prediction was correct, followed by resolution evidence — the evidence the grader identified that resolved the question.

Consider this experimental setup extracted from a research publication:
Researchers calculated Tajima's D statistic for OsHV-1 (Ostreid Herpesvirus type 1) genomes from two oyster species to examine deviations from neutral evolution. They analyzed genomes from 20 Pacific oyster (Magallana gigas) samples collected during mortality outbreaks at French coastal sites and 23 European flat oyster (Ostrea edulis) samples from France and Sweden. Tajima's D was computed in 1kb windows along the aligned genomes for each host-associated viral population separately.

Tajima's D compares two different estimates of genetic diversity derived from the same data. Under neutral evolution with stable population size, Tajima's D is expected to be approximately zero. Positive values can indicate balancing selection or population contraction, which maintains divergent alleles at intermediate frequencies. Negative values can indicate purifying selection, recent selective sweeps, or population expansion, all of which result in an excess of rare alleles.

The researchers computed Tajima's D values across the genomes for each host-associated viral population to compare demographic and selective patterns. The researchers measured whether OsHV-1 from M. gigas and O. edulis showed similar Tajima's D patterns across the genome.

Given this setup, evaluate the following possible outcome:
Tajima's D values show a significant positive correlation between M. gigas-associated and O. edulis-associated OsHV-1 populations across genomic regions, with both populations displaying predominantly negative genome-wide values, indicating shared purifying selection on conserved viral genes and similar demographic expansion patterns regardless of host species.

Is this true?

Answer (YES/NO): NO